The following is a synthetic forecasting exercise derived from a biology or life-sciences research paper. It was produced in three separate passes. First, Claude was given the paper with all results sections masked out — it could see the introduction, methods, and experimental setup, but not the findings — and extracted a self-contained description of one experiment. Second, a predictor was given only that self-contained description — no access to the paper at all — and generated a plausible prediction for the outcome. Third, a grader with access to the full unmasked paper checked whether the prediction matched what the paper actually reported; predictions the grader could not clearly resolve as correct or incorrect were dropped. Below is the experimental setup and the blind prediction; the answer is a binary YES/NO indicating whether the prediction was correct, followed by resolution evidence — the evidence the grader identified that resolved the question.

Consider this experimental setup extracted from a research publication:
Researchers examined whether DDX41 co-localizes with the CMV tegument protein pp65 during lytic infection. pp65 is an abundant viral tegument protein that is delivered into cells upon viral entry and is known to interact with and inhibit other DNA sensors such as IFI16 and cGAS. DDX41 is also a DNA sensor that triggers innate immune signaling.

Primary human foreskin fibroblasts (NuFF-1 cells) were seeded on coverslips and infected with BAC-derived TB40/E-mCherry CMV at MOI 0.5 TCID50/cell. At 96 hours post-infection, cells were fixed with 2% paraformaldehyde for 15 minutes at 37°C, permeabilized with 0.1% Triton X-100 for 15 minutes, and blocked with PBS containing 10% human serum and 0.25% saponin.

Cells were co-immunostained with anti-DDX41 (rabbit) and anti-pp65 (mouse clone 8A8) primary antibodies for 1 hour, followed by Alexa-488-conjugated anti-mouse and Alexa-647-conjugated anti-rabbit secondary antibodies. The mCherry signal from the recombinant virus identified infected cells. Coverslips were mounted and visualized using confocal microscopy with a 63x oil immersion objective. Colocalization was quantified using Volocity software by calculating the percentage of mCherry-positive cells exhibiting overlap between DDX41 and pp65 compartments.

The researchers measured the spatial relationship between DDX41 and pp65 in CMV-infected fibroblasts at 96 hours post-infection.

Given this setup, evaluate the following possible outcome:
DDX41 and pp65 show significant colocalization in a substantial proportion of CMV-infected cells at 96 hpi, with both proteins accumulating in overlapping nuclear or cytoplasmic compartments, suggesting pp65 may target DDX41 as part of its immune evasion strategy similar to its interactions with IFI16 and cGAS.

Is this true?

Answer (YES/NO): YES